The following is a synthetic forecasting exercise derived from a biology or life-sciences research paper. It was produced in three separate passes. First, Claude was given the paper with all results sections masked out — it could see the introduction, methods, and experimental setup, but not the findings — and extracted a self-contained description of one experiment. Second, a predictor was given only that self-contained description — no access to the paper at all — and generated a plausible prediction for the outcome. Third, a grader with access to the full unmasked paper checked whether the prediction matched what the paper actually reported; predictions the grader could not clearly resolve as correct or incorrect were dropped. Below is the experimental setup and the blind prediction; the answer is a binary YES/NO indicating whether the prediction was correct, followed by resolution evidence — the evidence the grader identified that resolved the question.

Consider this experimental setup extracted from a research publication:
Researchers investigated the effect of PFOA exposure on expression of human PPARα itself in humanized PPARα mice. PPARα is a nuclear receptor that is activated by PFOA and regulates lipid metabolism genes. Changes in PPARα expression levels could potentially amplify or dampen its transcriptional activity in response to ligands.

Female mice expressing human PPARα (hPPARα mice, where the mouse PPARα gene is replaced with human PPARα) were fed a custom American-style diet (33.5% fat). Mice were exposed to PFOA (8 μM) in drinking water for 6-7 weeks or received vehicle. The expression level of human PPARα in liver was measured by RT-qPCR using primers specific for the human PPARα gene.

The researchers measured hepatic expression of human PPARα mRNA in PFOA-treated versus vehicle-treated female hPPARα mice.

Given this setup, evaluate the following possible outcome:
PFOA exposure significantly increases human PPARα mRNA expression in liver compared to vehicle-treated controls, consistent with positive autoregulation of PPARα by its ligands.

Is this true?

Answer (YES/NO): NO